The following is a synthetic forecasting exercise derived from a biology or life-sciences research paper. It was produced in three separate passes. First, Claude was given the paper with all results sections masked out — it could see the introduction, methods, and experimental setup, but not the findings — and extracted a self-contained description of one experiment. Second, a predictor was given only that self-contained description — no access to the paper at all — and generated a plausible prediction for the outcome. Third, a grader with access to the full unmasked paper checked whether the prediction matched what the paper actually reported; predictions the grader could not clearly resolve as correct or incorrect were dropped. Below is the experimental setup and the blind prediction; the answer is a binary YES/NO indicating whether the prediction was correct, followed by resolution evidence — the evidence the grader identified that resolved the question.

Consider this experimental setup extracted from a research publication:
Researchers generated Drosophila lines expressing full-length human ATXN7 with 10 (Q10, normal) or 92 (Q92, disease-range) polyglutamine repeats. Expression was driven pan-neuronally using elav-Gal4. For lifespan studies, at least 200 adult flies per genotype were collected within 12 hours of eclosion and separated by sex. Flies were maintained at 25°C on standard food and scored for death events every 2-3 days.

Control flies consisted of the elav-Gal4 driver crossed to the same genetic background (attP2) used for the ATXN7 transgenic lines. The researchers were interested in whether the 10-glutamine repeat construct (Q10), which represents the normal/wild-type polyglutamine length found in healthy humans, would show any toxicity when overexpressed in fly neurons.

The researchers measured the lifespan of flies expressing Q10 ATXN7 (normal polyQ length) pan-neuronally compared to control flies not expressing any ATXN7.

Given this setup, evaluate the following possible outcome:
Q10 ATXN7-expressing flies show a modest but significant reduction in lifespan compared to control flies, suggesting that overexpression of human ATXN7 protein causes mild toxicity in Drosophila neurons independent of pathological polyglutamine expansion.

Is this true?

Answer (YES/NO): NO